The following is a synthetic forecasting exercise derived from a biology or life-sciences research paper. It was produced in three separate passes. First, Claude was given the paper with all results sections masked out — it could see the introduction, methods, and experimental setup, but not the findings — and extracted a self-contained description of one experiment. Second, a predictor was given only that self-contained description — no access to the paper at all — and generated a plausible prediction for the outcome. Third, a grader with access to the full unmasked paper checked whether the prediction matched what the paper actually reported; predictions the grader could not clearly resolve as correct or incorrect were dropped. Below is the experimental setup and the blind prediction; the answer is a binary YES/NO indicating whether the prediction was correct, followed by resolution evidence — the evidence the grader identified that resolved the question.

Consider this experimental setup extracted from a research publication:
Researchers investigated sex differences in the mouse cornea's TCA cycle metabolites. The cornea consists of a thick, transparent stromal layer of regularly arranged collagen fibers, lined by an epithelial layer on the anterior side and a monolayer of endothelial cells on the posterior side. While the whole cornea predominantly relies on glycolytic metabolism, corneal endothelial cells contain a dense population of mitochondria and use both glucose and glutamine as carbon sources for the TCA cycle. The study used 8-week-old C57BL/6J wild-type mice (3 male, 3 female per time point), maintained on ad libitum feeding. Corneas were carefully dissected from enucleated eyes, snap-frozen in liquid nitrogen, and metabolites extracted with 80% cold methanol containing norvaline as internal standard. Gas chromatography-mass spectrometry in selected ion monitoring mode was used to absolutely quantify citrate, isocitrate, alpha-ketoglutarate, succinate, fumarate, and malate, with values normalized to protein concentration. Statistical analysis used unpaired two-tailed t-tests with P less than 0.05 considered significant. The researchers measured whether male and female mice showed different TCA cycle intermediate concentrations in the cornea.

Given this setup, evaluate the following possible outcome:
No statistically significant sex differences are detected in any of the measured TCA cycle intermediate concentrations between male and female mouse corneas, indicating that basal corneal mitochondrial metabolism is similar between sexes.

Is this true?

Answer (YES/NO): NO